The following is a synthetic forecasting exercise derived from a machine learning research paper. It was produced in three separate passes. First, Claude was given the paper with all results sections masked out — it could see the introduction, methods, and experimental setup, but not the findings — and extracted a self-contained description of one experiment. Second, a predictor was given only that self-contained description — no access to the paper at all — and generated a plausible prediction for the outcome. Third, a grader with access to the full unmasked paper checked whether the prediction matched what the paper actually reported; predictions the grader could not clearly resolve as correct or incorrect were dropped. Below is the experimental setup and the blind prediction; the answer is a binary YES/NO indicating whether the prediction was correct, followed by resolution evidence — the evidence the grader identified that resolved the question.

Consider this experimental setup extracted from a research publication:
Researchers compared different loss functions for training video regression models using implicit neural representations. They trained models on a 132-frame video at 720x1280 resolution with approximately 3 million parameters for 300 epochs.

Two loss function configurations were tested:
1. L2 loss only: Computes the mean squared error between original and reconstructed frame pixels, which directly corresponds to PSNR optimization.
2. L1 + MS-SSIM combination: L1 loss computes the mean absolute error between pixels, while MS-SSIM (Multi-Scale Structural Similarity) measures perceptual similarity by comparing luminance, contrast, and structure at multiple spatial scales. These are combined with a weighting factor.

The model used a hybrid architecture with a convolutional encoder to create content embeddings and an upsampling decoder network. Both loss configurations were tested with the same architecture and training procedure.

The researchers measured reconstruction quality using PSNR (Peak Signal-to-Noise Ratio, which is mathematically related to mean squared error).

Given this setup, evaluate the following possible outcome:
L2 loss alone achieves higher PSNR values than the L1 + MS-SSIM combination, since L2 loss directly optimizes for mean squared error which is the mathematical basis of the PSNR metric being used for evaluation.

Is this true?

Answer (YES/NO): NO